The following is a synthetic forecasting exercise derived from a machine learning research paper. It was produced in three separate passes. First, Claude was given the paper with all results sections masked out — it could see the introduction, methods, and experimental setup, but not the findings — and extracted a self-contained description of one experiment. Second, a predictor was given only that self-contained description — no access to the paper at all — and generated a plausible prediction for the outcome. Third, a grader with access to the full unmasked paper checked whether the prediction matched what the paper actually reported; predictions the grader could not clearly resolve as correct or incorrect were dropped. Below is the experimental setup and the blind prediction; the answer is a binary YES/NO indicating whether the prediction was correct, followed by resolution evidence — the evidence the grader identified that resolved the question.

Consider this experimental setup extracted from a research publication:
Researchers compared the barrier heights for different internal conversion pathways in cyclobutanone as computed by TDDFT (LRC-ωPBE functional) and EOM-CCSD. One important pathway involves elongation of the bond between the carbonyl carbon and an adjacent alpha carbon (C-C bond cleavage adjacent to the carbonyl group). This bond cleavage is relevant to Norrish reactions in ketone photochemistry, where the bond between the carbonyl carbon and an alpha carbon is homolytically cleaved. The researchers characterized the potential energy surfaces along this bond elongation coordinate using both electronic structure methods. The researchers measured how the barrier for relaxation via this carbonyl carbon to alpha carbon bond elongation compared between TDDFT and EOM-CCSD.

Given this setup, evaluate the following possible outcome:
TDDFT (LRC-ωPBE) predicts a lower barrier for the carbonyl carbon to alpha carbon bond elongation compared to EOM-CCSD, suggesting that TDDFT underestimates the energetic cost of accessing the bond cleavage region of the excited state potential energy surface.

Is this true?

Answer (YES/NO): NO